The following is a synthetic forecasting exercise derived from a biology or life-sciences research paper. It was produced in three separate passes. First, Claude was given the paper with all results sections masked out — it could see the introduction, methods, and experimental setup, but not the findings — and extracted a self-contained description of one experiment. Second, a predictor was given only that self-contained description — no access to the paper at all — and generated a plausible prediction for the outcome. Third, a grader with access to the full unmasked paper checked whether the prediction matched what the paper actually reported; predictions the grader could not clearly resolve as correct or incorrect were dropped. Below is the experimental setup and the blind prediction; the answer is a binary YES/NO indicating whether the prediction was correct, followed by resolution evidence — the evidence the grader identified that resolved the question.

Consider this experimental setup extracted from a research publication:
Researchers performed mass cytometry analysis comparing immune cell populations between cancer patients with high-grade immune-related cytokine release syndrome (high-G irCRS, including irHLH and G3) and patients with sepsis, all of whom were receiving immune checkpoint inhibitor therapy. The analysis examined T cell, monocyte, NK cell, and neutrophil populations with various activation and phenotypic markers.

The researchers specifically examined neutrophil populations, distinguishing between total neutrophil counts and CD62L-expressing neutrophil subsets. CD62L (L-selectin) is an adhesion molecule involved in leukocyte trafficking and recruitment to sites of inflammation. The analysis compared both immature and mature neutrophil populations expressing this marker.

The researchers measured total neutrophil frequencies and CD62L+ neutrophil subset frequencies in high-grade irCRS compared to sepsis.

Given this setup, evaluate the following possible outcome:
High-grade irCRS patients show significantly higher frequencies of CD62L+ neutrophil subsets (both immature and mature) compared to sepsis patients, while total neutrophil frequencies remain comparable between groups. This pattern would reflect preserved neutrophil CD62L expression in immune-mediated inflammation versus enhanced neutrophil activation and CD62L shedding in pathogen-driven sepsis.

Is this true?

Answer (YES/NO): NO